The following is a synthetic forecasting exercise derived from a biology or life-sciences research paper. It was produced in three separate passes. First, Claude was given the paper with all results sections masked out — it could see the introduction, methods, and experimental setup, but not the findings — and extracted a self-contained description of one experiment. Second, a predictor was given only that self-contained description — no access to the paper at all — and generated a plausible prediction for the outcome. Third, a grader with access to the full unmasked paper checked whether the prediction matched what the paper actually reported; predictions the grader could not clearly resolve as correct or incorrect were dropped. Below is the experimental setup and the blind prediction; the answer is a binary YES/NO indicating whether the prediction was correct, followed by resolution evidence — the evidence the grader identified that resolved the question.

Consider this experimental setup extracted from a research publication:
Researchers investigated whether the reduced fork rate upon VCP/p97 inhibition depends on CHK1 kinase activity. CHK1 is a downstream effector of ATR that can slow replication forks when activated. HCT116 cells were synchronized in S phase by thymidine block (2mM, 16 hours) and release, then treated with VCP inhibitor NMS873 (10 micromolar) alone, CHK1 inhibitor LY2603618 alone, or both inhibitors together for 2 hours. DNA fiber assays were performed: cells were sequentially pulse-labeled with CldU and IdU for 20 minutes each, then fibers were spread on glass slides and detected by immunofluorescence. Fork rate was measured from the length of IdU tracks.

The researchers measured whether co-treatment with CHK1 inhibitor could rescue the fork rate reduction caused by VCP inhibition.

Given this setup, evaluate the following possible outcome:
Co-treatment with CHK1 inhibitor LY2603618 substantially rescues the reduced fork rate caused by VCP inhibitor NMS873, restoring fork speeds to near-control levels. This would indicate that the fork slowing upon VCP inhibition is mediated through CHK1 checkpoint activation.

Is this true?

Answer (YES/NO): NO